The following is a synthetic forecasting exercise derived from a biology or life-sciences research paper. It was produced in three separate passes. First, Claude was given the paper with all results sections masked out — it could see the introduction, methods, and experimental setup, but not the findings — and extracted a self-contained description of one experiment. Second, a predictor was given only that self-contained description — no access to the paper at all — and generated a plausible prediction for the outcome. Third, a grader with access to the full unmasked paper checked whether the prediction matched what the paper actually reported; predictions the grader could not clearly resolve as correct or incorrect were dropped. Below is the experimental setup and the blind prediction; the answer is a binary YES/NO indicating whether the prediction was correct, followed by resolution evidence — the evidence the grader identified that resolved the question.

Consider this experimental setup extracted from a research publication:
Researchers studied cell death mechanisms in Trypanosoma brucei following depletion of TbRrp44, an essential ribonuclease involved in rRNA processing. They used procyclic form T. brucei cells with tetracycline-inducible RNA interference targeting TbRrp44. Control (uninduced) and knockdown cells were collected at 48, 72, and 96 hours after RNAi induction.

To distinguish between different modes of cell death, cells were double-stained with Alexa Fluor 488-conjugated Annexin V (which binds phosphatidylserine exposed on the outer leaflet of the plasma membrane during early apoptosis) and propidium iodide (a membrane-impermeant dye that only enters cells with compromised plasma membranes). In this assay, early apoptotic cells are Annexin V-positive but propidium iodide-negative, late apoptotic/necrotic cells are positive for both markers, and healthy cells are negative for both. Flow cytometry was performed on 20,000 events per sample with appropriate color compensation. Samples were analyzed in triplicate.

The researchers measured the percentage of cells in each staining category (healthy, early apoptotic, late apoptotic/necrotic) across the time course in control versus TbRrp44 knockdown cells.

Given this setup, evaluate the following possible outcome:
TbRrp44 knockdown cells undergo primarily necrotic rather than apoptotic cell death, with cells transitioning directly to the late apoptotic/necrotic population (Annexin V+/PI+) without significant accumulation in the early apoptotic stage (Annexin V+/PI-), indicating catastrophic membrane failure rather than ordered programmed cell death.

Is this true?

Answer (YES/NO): NO